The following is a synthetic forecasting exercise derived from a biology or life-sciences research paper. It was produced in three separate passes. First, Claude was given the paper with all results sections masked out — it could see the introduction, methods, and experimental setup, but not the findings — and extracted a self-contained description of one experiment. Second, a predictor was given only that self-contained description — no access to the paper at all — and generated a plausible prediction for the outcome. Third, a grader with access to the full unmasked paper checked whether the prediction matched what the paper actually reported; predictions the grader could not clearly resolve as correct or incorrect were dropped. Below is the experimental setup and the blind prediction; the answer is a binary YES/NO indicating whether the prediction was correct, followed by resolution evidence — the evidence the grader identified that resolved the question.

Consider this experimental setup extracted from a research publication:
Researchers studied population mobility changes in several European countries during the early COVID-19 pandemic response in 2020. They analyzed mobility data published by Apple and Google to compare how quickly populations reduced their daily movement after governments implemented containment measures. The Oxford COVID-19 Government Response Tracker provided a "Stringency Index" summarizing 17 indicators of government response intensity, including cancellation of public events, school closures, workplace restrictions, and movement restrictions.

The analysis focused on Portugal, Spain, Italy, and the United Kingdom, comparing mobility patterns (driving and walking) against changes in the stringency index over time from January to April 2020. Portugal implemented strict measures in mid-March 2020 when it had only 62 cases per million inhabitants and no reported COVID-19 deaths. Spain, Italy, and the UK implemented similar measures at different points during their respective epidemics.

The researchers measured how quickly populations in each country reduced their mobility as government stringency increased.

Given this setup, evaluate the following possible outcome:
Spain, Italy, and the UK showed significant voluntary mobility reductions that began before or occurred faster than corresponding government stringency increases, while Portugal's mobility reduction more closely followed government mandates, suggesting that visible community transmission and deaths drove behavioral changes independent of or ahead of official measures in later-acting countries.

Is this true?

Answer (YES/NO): NO